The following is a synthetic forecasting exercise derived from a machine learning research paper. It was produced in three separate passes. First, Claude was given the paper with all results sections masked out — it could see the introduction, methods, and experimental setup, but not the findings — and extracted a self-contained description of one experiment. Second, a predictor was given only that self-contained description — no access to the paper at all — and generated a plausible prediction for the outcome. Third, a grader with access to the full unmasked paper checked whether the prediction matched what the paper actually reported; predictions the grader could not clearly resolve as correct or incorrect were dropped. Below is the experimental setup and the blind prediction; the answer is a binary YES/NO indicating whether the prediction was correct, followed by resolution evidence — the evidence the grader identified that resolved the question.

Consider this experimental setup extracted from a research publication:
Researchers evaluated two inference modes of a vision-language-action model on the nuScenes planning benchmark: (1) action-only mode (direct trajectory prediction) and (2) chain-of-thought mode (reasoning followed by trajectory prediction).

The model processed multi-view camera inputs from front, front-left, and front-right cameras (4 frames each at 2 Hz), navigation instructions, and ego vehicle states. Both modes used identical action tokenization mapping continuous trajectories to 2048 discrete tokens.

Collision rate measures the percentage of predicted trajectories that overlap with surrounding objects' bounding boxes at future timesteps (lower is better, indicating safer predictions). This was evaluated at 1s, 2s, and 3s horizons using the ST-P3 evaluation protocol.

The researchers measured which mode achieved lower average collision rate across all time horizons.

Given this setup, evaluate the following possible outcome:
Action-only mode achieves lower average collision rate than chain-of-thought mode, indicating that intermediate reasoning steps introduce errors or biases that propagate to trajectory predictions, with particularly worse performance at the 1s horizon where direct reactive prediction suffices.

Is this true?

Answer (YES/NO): NO